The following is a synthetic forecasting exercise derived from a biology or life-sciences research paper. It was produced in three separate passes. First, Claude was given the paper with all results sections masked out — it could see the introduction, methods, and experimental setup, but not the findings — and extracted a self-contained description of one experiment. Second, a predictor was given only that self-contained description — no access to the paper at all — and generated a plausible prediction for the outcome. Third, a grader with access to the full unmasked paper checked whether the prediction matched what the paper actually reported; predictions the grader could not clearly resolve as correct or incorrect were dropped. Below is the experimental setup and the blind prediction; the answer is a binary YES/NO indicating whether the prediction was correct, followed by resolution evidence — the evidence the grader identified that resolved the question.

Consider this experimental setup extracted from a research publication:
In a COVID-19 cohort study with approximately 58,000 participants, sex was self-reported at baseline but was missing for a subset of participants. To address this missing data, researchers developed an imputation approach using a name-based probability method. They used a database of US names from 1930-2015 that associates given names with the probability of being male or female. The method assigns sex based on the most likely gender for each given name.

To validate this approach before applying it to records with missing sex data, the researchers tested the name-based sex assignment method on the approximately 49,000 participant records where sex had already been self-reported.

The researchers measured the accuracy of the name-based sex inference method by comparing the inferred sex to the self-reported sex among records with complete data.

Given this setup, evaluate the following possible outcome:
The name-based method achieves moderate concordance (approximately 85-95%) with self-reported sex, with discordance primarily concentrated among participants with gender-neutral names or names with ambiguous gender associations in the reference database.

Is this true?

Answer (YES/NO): NO